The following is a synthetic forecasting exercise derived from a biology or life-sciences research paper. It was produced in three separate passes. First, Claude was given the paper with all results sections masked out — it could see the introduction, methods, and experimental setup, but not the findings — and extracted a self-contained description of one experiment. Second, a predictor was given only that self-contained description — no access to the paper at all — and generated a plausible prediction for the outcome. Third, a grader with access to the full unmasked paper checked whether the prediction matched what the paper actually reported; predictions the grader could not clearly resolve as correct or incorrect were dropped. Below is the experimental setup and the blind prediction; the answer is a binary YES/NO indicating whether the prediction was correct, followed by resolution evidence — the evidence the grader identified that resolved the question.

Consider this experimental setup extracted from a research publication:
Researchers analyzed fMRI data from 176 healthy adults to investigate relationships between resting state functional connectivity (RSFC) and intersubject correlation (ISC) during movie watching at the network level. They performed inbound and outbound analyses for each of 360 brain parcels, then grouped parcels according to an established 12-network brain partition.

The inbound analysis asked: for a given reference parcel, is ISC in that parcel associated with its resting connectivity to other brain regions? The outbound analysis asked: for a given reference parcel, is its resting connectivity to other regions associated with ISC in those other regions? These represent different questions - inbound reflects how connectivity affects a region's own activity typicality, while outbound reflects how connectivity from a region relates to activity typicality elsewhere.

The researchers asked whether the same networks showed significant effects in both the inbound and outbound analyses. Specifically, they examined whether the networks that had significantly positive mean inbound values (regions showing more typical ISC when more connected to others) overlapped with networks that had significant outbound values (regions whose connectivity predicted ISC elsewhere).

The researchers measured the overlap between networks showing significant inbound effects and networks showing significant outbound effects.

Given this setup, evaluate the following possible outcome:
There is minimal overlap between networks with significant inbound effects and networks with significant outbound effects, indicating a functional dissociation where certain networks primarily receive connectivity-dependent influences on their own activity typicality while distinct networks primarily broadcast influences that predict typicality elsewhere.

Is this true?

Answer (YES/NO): YES